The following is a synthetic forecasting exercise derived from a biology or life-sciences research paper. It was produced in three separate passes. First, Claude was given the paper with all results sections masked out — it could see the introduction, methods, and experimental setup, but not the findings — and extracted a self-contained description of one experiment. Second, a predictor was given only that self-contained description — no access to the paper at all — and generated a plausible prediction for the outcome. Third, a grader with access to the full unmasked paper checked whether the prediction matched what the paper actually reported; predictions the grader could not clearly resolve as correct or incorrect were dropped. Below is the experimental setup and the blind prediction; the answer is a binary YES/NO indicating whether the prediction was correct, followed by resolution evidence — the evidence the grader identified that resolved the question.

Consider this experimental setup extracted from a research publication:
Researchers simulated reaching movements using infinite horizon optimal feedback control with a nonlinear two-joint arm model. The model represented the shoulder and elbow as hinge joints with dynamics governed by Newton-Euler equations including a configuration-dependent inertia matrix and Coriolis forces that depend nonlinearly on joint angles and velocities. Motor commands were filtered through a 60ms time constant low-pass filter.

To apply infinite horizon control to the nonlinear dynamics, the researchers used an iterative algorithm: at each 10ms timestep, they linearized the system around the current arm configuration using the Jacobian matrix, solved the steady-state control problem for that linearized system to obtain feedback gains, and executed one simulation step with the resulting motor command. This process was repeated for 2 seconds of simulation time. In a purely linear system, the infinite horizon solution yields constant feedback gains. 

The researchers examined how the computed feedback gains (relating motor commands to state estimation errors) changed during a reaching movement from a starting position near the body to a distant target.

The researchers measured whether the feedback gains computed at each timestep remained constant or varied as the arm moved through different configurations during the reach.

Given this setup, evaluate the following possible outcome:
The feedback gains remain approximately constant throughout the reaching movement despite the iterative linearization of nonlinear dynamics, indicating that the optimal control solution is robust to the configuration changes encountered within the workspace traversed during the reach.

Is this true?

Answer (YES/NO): NO